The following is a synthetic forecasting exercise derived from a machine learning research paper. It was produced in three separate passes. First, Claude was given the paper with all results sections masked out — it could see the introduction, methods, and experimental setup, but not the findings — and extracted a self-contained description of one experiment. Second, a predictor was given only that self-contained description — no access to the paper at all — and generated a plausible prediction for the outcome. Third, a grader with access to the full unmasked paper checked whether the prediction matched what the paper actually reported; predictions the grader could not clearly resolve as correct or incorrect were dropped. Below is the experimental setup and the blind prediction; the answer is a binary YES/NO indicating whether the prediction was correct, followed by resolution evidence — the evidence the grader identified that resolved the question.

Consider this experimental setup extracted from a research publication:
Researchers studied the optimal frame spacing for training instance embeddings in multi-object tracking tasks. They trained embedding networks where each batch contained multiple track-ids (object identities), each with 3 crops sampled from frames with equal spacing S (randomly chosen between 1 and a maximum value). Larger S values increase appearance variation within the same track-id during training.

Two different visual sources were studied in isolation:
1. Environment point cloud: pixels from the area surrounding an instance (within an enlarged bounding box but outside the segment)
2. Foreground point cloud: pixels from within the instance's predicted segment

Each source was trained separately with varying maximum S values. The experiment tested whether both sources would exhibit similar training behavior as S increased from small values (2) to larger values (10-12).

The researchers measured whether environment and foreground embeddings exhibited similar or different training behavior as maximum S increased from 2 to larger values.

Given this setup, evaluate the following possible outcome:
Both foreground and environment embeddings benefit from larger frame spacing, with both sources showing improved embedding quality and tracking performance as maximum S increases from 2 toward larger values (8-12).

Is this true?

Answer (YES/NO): NO